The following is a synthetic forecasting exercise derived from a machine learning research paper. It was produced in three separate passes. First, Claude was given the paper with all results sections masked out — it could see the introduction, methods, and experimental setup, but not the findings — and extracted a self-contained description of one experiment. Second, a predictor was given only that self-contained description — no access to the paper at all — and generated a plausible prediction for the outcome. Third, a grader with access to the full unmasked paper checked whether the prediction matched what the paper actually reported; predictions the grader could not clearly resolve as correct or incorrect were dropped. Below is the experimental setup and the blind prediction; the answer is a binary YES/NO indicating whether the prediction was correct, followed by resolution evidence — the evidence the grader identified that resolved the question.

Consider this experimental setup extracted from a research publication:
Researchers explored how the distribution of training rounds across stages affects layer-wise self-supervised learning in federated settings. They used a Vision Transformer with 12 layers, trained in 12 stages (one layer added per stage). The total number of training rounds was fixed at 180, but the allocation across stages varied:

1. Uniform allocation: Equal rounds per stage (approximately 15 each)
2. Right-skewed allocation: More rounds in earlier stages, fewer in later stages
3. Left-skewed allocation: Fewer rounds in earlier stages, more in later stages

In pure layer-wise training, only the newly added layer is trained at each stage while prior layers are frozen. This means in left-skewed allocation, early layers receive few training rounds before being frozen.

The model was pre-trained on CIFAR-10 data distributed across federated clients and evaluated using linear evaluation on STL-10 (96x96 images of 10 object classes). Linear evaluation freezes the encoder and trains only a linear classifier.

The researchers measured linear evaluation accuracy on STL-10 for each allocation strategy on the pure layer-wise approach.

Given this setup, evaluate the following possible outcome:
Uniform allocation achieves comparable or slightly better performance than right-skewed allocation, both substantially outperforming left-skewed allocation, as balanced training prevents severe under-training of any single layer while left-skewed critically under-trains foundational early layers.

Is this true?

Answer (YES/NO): YES